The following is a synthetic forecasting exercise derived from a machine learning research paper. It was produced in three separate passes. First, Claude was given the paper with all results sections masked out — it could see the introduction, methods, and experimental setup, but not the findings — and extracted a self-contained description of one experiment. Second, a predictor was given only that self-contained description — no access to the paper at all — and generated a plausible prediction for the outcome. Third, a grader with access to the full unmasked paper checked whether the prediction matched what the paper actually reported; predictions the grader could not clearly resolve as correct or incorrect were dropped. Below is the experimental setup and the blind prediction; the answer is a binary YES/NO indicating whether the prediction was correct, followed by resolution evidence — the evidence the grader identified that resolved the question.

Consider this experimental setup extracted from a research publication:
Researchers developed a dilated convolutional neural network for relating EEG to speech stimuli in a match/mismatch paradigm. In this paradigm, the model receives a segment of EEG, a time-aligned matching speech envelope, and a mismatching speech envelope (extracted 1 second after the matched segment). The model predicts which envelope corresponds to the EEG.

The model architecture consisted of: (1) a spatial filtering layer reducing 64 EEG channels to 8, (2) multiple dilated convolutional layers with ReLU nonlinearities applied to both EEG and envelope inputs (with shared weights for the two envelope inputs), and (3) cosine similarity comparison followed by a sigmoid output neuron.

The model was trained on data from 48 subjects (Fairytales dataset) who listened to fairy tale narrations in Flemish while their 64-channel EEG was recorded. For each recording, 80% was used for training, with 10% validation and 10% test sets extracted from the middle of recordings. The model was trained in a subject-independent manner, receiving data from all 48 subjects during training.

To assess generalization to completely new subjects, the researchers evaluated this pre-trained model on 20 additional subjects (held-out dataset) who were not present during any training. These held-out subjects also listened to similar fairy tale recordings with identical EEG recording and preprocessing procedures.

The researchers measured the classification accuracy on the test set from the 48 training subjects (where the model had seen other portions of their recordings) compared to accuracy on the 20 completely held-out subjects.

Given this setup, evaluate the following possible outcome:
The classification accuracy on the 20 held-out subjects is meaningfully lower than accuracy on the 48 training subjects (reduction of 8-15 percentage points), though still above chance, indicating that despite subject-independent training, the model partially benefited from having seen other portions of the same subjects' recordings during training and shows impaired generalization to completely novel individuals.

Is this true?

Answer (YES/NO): NO